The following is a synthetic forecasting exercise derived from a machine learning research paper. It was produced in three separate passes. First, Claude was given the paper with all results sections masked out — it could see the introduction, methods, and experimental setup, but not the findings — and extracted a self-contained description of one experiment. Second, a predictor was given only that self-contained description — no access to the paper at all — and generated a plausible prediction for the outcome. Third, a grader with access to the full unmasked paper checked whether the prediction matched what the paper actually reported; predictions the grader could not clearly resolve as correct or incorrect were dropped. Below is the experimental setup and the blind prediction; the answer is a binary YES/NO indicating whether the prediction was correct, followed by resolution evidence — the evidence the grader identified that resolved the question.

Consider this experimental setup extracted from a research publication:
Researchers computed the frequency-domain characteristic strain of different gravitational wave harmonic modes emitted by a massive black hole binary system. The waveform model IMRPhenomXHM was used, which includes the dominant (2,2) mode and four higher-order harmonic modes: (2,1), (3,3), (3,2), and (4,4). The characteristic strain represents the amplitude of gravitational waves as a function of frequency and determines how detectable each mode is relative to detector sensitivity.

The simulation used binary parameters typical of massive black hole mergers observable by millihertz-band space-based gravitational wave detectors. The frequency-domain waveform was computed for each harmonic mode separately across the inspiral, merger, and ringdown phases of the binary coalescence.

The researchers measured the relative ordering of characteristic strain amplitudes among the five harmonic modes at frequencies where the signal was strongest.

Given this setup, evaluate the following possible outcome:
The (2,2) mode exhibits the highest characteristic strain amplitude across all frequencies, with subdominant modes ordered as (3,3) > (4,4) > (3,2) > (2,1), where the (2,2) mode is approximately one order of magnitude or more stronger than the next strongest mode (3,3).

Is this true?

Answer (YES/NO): NO